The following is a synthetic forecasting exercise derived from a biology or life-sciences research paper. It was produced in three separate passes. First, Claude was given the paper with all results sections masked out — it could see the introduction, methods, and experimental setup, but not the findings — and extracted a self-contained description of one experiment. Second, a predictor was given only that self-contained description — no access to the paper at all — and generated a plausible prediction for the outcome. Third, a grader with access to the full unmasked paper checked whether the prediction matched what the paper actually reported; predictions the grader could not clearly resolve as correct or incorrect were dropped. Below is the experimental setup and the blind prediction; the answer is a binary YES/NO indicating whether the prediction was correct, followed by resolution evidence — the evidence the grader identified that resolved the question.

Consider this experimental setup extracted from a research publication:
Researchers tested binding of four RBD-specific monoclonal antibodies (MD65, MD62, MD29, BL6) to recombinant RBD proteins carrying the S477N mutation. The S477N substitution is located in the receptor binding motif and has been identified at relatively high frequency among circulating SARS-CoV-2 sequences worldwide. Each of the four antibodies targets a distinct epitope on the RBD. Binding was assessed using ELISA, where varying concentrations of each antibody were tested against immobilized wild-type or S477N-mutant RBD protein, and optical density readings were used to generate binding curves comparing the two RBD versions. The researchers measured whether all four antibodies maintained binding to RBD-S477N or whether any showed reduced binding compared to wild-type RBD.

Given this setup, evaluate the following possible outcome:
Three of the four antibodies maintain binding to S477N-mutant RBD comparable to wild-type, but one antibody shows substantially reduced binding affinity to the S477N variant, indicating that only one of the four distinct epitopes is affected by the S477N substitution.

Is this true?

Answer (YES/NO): NO